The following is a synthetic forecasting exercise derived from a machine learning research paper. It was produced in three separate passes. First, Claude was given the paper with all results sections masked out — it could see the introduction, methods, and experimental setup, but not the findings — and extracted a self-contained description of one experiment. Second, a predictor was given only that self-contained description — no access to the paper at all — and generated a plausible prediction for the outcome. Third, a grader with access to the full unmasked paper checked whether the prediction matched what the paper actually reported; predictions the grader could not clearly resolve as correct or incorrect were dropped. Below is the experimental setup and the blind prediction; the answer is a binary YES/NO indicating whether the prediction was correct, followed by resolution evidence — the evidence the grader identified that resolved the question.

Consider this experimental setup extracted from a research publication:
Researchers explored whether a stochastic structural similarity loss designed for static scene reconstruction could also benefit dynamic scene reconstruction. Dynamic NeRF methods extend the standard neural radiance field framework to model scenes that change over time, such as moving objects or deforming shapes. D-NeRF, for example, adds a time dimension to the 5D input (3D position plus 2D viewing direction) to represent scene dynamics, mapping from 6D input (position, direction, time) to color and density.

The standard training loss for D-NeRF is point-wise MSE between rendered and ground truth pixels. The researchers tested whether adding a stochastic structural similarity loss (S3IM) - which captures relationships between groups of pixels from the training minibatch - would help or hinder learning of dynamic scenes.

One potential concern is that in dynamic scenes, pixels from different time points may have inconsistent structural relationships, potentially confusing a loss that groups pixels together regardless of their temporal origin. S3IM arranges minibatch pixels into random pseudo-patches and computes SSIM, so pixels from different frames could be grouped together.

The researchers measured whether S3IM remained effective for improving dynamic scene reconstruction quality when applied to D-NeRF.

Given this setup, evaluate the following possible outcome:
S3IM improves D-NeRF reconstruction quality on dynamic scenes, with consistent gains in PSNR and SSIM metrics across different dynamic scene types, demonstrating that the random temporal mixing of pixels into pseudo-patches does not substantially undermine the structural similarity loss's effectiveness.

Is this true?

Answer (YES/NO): YES